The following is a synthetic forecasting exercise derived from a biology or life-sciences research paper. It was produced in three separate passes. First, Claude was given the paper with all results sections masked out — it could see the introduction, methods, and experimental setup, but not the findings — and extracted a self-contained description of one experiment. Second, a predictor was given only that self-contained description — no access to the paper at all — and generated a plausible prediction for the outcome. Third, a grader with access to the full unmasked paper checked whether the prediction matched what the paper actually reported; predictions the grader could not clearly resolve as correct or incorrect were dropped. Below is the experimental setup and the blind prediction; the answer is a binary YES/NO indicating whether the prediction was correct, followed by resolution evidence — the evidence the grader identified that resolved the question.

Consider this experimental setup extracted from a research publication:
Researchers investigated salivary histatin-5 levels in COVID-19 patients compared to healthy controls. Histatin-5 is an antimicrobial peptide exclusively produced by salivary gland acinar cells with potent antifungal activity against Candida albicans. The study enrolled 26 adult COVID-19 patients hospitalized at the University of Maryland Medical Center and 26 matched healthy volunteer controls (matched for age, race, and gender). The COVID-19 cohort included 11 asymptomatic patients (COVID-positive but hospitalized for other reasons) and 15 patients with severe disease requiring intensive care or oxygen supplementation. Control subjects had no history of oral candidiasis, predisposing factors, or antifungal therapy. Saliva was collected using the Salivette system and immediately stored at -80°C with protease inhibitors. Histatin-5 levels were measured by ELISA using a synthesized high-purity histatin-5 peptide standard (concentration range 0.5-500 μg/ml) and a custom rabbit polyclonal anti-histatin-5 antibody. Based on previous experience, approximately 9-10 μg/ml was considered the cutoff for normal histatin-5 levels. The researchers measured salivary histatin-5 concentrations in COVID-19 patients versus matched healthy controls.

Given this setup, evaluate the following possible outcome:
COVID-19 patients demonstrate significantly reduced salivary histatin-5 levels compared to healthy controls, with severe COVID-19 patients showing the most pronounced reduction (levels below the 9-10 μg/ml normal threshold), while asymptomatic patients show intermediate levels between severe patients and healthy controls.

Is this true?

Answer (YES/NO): NO